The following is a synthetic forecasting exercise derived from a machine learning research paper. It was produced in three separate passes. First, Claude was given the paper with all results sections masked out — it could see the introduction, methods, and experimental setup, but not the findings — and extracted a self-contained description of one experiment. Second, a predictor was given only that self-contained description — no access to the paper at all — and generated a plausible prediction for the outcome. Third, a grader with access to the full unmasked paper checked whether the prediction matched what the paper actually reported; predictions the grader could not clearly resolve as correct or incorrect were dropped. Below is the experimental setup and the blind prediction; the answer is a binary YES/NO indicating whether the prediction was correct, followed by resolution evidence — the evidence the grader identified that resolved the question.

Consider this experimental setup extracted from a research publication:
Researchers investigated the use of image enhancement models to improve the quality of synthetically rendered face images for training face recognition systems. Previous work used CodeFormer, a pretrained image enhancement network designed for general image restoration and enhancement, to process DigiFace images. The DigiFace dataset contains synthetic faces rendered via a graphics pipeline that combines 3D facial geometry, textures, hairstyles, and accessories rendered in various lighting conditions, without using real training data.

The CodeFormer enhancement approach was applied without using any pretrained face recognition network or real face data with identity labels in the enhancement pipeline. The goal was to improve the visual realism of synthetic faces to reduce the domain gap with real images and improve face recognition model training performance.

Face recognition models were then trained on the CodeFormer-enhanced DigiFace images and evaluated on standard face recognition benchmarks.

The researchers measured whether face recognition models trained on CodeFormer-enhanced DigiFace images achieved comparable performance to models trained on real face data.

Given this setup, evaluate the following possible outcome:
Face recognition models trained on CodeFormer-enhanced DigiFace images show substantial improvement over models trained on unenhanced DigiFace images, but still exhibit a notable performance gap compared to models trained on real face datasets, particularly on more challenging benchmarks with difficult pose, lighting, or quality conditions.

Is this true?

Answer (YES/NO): YES